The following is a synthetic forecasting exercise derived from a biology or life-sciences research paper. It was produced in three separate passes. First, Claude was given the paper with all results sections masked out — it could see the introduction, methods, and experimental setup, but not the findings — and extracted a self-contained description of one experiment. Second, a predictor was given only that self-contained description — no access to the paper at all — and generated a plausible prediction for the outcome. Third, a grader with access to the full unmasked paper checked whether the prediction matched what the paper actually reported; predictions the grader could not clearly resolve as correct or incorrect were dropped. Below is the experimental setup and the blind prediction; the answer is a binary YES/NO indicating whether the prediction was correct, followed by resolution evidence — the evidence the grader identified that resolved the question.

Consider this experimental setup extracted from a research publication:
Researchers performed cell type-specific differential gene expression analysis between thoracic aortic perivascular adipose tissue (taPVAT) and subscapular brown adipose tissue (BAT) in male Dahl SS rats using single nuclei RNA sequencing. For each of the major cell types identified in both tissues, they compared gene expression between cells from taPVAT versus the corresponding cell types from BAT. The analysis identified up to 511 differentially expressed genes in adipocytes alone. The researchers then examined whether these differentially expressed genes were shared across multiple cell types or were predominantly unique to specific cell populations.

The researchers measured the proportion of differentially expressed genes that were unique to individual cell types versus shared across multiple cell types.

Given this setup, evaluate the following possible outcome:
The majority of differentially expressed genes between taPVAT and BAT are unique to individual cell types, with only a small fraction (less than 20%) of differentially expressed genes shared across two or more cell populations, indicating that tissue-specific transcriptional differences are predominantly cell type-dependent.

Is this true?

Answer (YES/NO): NO